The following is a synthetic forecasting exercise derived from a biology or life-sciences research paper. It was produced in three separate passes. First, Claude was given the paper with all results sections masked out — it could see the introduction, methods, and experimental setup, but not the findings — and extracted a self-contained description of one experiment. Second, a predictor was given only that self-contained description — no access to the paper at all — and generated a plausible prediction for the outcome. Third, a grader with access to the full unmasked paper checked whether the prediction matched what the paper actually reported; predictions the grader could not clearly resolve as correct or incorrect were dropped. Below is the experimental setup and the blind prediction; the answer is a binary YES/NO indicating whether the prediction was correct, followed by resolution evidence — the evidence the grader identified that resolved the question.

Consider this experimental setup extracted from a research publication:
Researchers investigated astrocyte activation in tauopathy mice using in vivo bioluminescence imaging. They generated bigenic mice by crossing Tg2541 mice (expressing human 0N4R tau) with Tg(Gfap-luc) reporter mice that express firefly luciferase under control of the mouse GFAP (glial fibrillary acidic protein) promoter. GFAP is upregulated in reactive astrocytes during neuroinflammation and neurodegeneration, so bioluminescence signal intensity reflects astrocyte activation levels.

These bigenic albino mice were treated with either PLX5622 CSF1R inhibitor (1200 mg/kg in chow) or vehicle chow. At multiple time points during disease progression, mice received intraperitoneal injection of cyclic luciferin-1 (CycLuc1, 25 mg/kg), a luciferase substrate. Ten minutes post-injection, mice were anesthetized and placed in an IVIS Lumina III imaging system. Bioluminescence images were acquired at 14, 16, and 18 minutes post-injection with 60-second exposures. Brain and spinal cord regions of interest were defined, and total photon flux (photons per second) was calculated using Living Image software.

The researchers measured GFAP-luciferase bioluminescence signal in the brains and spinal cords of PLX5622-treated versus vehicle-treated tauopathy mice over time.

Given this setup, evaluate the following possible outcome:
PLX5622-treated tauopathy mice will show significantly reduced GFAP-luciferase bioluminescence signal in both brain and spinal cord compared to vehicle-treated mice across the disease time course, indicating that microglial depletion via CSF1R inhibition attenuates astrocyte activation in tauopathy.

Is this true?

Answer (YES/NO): NO